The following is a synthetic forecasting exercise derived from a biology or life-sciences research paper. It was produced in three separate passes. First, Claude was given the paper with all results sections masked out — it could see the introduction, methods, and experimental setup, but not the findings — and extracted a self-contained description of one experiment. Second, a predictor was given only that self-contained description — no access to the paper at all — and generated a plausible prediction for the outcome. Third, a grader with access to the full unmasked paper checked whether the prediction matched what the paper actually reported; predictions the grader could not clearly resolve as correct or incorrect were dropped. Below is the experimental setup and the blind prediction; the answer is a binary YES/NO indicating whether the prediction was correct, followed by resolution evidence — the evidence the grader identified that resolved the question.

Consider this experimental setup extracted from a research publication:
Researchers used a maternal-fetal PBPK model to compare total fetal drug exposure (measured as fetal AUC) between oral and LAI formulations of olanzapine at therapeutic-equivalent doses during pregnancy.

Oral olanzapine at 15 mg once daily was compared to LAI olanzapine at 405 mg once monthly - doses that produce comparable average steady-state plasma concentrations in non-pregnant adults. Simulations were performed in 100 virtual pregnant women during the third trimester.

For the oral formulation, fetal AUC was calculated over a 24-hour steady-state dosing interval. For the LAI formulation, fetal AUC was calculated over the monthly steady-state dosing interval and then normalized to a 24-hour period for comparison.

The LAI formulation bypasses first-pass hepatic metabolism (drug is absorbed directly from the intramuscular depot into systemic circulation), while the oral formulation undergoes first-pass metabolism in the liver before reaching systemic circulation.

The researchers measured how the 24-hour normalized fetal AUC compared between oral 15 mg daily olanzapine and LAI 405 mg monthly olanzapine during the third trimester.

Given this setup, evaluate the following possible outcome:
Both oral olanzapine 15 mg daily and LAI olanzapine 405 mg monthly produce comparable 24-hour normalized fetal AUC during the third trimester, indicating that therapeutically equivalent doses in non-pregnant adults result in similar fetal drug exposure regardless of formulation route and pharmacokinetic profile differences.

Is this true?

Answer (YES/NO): NO